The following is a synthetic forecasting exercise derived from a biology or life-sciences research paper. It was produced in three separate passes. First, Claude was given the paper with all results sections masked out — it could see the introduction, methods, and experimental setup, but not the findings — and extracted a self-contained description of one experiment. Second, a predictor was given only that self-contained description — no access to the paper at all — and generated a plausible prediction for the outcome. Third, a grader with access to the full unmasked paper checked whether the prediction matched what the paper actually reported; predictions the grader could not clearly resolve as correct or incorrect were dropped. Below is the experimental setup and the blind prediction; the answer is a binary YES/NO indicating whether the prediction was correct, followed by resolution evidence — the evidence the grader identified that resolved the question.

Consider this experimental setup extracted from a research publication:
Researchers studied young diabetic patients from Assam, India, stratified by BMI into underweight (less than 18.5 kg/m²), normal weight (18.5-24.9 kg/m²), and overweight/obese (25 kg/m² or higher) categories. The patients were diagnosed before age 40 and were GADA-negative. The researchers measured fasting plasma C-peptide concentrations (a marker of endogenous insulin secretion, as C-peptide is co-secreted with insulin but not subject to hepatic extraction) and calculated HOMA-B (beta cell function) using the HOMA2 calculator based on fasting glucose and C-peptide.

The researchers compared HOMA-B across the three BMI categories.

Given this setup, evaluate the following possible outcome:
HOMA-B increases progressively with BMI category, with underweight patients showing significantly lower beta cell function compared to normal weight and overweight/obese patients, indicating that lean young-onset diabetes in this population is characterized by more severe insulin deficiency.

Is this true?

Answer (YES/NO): YES